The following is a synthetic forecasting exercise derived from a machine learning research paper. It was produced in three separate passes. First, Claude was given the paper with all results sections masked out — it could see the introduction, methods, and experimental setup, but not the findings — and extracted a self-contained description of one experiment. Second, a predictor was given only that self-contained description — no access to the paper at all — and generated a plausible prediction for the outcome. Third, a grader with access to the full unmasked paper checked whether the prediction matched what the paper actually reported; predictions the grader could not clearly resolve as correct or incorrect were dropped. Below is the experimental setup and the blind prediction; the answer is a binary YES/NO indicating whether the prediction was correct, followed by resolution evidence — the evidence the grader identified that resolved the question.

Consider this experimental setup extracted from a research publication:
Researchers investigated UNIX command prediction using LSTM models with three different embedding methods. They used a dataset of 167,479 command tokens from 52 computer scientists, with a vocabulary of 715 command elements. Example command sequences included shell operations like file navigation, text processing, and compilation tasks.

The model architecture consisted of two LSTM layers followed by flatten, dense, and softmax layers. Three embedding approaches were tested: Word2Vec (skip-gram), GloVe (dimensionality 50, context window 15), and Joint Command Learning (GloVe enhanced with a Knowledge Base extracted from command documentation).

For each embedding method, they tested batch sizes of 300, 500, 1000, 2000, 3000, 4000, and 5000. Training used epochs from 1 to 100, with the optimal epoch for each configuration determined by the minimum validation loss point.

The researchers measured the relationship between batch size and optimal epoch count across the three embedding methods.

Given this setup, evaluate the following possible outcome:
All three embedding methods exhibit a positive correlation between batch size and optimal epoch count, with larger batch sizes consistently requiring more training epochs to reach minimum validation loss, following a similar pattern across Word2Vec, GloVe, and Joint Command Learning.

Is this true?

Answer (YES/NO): NO